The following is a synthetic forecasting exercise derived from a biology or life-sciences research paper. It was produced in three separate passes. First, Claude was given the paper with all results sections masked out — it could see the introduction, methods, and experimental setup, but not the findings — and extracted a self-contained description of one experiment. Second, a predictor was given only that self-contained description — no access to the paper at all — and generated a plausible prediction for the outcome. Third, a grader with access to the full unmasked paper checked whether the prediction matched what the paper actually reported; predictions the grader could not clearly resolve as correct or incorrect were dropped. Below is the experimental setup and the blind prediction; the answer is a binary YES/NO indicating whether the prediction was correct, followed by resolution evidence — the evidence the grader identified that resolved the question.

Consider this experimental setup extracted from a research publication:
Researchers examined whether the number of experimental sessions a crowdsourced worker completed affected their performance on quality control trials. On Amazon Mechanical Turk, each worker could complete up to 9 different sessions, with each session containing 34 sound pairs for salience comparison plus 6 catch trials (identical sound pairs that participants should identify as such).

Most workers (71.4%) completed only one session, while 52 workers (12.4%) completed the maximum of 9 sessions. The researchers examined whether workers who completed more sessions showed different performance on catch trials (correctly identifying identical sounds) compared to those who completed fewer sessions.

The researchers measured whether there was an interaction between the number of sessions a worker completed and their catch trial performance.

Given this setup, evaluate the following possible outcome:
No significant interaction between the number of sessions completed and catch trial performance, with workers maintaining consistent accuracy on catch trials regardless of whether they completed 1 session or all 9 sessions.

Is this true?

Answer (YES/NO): YES